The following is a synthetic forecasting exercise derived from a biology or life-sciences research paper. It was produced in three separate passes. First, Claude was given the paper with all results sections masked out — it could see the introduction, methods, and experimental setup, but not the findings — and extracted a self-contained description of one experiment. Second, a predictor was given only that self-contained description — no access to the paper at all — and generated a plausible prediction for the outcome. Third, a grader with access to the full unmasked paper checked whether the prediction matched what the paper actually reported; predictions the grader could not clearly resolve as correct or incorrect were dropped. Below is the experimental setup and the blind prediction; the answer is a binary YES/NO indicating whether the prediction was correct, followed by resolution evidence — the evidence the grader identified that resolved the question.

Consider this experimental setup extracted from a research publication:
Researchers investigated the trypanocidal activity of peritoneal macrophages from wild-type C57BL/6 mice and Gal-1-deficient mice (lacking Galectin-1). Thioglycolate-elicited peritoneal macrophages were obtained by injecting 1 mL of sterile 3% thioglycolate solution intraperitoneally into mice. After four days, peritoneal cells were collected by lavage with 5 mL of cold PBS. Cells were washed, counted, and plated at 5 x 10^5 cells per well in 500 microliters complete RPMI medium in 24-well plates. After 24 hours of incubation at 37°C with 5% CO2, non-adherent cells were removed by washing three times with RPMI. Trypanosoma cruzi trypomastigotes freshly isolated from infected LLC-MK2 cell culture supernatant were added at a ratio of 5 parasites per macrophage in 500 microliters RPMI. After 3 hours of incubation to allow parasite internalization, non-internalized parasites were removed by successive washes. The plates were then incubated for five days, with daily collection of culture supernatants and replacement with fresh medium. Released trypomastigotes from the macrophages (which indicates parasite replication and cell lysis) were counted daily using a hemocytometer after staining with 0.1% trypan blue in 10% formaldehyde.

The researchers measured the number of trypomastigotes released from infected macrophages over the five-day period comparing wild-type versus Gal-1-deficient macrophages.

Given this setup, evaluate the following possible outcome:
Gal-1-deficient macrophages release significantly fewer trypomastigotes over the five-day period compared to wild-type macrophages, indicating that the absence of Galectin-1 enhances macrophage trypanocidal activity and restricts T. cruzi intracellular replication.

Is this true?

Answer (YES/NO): YES